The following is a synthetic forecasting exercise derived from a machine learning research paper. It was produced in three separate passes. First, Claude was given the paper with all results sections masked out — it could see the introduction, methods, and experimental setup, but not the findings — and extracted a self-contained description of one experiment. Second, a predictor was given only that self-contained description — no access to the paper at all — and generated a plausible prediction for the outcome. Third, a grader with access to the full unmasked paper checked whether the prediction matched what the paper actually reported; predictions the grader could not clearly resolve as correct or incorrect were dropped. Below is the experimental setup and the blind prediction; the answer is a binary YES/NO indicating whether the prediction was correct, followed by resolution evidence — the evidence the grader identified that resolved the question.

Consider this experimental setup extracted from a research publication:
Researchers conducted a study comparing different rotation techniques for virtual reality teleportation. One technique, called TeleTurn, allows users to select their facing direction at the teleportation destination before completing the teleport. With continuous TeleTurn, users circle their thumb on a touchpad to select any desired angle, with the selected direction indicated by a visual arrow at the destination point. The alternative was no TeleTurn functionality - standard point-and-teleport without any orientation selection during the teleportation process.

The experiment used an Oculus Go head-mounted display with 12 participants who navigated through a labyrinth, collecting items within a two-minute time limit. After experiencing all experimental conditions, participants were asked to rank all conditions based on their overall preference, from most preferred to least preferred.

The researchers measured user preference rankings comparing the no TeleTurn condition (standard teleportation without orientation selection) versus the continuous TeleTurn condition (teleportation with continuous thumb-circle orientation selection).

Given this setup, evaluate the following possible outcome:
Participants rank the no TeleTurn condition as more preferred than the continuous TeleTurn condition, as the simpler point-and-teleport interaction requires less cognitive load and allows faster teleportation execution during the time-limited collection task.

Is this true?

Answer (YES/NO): YES